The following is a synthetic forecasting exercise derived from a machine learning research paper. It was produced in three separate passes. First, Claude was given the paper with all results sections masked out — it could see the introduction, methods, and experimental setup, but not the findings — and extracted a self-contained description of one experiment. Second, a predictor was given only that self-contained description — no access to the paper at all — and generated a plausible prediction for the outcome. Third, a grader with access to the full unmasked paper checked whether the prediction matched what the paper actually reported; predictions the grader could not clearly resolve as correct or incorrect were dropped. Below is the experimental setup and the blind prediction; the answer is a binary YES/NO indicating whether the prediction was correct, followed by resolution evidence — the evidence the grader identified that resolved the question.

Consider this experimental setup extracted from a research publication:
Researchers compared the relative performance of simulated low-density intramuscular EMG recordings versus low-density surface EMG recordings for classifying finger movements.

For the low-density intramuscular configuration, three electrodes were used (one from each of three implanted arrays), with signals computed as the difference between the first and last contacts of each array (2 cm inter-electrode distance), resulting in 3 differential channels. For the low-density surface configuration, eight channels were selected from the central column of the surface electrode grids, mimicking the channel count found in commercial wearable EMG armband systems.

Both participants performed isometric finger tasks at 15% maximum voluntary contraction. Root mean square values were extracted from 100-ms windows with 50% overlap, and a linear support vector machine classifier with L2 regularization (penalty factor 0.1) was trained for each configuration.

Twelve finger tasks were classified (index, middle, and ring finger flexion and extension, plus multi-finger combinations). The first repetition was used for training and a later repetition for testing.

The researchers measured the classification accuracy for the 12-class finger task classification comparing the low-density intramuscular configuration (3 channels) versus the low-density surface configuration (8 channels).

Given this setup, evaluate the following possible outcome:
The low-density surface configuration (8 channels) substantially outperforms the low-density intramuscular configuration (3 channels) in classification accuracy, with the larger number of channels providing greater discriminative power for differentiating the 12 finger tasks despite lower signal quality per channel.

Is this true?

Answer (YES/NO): NO